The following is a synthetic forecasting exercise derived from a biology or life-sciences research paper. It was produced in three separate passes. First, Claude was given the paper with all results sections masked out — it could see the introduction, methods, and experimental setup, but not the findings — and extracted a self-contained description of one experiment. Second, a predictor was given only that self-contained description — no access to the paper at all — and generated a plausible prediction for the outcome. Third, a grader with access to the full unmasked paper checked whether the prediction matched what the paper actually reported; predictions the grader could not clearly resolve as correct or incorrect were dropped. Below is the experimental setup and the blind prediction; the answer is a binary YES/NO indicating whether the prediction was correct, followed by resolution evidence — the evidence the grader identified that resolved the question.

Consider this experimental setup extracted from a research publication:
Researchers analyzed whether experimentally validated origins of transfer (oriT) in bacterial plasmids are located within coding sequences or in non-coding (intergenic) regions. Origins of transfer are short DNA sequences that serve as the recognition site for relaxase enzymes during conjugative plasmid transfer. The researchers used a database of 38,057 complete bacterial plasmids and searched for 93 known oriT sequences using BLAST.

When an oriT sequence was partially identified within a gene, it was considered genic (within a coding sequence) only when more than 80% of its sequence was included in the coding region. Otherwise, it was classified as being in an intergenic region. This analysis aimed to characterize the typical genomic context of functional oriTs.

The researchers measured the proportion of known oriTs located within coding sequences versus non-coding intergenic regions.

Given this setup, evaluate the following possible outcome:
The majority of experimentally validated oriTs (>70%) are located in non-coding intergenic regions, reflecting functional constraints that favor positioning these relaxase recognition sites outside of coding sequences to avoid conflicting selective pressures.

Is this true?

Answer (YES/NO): YES